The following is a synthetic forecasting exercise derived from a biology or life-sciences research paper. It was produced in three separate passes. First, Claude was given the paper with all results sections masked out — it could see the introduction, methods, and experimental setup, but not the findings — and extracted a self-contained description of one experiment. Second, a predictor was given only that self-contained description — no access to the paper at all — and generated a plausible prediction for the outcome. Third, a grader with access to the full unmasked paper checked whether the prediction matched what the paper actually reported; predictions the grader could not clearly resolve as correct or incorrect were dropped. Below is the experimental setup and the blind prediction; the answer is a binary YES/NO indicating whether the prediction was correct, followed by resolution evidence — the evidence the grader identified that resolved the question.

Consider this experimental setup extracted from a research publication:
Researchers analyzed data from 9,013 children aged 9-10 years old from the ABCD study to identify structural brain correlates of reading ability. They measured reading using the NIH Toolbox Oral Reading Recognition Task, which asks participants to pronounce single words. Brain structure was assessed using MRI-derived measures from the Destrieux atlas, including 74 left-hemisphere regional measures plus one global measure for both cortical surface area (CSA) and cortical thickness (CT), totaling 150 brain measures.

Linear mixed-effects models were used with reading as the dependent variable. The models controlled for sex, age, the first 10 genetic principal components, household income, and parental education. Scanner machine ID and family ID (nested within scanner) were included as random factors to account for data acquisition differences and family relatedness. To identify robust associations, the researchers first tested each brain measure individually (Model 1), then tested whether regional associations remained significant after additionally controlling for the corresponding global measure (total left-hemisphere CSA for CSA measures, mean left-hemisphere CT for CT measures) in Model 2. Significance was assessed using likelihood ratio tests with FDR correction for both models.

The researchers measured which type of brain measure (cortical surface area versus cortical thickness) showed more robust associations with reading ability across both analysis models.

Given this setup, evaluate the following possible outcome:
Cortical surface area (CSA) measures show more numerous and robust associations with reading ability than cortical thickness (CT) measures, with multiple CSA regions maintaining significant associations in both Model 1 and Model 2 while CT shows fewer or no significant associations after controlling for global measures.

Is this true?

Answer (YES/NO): NO